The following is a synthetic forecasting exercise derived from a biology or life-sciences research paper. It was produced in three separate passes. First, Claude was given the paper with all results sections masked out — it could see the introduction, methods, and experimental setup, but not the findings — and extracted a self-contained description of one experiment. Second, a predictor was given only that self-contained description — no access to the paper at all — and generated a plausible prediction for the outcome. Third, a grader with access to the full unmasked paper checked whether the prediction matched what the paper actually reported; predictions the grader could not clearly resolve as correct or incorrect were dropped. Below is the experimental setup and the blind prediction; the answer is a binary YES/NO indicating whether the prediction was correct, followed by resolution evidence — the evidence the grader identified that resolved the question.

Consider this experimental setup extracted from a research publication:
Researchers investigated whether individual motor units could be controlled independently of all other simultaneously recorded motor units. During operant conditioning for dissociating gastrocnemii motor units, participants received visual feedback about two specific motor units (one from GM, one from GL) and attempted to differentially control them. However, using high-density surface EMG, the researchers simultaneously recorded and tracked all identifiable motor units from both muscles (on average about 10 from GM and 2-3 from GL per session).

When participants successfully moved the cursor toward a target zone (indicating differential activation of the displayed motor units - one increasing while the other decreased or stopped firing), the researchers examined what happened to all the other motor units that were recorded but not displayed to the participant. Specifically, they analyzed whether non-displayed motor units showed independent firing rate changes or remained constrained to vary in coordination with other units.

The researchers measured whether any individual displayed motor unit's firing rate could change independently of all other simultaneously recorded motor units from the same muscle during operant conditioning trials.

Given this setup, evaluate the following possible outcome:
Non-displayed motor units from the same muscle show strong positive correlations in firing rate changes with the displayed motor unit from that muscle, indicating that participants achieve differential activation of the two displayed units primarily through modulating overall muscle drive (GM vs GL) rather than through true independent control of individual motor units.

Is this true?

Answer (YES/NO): YES